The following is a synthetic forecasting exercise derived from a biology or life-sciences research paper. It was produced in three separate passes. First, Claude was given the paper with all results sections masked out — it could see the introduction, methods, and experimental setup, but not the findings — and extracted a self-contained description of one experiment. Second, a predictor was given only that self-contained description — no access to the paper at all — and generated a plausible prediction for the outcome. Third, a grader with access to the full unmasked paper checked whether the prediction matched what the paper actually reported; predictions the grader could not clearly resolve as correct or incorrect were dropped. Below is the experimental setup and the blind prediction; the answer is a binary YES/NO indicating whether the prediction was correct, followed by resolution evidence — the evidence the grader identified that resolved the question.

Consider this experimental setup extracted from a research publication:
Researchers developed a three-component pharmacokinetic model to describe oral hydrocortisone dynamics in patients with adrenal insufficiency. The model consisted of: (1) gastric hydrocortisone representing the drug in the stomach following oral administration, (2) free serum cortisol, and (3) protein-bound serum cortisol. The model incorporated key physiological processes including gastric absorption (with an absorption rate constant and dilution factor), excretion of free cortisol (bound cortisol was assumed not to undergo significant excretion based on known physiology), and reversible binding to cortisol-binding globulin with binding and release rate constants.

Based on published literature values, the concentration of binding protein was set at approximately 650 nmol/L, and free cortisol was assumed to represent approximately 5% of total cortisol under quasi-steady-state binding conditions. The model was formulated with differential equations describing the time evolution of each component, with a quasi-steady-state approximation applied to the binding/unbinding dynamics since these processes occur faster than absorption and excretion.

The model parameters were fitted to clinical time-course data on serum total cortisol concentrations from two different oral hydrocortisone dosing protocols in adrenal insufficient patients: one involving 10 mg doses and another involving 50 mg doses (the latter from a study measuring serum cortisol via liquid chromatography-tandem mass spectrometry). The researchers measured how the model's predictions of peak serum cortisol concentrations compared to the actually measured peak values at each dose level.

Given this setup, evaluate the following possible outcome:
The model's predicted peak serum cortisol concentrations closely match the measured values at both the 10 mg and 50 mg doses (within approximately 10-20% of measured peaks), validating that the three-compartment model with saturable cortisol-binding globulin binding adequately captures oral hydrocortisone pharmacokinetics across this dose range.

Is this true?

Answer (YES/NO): NO